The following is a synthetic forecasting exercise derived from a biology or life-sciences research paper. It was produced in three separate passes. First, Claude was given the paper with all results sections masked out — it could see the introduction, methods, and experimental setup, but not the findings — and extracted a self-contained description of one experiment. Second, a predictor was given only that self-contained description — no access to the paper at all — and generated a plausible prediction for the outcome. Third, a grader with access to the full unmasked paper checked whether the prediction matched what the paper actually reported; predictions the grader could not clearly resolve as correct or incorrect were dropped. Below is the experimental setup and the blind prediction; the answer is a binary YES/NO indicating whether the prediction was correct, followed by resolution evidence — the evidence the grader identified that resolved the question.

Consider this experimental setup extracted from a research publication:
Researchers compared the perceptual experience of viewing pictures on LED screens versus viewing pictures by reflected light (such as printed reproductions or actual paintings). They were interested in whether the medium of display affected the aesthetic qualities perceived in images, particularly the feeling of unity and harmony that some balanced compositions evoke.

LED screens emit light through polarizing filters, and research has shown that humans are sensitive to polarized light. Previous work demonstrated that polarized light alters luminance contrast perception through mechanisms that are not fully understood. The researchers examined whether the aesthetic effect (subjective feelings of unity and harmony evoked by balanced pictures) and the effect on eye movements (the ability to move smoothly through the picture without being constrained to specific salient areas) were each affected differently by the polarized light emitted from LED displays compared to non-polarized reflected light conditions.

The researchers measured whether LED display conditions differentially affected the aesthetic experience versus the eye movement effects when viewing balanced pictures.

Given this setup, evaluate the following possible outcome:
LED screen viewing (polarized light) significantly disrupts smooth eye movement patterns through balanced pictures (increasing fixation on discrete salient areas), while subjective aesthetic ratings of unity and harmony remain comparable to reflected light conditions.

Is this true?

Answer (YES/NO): NO